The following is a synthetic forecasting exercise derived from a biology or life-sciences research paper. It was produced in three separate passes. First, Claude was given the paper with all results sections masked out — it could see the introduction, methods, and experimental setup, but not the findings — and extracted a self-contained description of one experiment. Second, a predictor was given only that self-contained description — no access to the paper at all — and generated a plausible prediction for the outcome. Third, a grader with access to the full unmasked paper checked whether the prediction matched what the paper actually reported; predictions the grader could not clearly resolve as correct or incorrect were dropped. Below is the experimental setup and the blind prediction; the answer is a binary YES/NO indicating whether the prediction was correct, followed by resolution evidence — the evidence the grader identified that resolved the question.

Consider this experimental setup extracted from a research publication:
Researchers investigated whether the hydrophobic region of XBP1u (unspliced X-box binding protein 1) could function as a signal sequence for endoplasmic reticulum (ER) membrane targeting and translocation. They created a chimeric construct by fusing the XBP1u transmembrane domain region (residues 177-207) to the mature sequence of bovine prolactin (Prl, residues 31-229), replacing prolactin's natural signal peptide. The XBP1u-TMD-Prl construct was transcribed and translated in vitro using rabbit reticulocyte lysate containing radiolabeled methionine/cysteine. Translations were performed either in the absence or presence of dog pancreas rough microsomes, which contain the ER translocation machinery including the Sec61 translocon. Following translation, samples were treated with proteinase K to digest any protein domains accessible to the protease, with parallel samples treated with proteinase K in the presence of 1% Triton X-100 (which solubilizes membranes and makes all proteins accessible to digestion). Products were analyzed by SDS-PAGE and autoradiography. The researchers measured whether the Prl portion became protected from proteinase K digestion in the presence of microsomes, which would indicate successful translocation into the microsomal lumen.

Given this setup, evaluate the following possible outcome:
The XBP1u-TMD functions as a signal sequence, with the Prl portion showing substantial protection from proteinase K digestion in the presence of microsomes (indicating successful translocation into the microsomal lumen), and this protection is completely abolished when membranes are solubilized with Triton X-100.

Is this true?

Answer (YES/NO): YES